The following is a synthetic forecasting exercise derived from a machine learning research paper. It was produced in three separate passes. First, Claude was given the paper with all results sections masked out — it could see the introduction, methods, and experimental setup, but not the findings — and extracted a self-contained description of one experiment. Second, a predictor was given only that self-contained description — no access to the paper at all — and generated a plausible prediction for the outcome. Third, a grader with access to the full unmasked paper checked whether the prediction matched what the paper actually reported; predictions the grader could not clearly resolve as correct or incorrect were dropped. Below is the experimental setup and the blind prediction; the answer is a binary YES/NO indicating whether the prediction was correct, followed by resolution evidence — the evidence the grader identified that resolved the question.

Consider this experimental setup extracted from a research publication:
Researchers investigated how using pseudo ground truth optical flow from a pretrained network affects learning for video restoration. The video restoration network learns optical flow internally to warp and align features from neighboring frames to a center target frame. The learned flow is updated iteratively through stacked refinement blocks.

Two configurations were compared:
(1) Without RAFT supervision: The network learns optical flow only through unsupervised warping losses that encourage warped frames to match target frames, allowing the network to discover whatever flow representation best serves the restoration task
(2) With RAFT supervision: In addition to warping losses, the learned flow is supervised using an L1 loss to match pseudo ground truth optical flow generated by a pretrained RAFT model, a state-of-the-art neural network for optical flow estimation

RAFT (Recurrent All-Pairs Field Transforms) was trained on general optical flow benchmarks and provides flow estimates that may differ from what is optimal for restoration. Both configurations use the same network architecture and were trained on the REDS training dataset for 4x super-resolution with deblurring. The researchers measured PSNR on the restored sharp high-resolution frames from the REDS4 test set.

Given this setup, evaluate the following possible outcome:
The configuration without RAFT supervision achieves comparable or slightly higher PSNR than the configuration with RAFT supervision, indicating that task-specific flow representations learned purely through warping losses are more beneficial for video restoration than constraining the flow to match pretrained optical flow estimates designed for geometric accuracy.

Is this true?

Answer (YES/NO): NO